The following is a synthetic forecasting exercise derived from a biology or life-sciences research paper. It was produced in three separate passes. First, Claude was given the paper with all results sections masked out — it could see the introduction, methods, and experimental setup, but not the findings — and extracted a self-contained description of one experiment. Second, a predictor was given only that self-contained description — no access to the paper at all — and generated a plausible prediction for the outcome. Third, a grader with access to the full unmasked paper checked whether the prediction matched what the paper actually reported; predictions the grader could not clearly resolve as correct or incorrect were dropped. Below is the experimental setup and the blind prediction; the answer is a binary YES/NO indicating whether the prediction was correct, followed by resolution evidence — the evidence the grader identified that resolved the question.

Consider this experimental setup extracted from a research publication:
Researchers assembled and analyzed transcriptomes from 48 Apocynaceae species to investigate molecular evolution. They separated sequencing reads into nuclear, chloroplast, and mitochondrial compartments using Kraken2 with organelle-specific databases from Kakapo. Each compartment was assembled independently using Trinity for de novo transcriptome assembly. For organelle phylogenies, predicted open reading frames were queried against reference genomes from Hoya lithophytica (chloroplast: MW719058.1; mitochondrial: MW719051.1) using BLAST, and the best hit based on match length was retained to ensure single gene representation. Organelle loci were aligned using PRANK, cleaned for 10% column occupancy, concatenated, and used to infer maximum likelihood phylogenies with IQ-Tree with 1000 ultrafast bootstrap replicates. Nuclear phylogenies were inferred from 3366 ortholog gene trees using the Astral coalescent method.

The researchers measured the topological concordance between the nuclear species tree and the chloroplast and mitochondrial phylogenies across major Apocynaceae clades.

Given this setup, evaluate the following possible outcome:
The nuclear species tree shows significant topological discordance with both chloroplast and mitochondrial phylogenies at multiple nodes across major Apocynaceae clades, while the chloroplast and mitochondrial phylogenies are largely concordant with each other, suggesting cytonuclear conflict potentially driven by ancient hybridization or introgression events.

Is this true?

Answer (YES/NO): NO